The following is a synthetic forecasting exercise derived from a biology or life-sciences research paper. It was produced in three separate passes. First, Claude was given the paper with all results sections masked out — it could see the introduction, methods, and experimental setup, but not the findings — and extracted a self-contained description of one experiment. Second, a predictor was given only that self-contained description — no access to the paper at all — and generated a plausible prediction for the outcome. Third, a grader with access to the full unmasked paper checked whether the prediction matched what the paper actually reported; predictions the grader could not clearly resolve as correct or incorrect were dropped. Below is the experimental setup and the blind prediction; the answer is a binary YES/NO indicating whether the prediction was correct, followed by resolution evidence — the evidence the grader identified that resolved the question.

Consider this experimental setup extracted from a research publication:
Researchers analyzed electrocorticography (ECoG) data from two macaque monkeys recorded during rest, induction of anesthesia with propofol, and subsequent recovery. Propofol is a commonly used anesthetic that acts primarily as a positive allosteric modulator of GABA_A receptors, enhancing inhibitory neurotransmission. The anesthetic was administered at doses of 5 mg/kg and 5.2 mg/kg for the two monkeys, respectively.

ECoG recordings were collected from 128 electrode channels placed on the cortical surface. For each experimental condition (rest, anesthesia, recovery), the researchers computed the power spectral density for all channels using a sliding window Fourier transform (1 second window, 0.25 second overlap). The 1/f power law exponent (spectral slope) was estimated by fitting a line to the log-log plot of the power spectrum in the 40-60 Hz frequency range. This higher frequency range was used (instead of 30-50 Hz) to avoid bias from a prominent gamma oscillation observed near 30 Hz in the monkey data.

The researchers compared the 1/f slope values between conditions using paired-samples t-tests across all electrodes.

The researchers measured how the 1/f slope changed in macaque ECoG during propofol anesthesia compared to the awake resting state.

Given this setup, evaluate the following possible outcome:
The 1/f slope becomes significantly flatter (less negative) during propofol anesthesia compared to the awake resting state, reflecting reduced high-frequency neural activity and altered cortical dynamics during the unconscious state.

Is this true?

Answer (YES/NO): NO